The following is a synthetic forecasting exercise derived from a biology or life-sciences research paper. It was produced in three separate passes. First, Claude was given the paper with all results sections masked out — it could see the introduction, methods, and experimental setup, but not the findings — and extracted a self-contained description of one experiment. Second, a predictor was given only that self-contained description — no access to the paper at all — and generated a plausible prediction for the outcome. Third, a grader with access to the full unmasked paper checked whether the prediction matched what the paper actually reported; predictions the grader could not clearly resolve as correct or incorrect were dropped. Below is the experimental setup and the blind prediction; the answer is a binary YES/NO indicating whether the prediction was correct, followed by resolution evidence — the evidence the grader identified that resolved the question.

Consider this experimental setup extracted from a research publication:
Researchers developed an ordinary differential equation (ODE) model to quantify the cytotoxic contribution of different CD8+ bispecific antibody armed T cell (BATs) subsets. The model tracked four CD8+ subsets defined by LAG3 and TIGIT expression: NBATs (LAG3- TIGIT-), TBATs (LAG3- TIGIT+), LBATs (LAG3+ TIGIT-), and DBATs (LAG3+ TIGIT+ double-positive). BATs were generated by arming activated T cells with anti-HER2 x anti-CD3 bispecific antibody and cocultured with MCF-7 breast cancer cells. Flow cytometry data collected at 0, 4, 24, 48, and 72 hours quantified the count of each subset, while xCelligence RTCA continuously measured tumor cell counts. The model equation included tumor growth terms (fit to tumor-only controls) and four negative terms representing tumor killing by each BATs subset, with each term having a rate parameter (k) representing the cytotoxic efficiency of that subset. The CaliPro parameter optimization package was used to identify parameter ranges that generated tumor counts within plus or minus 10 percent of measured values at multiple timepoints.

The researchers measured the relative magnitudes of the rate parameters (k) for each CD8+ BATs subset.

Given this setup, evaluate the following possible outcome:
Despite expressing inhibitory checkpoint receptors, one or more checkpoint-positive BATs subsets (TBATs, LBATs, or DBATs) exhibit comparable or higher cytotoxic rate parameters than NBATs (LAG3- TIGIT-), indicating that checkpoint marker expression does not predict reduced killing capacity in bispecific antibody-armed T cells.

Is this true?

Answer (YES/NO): YES